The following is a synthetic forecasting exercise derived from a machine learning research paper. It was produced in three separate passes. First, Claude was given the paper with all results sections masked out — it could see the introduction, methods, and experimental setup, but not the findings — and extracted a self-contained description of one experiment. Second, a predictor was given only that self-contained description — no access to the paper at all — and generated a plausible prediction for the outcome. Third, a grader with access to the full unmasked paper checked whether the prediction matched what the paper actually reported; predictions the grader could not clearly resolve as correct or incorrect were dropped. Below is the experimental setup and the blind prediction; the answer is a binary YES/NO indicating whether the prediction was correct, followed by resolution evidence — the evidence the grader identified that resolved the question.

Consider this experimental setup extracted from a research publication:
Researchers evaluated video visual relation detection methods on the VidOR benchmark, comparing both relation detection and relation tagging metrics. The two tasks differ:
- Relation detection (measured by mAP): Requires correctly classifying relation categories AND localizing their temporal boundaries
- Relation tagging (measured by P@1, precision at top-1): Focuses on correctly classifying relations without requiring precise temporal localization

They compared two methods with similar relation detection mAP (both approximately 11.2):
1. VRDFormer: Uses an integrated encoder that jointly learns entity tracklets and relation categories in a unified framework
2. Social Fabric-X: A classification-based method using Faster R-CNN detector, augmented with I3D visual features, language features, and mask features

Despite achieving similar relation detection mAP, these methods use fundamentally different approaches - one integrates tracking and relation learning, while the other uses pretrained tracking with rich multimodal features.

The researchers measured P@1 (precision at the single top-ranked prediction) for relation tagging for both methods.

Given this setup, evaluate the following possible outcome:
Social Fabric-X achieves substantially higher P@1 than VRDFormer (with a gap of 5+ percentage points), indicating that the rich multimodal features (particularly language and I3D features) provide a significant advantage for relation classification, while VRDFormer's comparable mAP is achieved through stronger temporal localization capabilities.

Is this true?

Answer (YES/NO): YES